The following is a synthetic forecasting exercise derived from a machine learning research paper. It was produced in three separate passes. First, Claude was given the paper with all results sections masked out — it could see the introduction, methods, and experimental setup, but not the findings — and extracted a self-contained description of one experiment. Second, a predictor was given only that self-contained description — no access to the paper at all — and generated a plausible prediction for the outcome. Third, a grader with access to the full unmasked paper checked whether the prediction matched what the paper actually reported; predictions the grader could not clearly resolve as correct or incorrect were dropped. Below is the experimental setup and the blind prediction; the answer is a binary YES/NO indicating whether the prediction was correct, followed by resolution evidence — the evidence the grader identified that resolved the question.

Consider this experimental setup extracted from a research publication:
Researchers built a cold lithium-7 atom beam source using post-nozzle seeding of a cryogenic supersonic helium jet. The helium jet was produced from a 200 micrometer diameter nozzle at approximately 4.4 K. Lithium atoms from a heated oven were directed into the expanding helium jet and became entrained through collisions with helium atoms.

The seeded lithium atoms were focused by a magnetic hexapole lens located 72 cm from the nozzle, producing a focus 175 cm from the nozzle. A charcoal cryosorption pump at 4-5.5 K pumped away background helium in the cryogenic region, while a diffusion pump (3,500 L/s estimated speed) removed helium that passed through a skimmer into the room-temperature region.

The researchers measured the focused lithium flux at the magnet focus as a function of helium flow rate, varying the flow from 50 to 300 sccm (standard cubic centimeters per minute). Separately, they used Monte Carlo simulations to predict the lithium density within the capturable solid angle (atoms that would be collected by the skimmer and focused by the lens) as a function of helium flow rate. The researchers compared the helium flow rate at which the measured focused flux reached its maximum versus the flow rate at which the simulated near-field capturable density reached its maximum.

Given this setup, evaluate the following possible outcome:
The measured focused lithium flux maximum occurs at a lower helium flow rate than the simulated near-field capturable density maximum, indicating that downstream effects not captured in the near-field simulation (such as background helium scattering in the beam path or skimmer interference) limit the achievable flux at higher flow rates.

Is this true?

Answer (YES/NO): YES